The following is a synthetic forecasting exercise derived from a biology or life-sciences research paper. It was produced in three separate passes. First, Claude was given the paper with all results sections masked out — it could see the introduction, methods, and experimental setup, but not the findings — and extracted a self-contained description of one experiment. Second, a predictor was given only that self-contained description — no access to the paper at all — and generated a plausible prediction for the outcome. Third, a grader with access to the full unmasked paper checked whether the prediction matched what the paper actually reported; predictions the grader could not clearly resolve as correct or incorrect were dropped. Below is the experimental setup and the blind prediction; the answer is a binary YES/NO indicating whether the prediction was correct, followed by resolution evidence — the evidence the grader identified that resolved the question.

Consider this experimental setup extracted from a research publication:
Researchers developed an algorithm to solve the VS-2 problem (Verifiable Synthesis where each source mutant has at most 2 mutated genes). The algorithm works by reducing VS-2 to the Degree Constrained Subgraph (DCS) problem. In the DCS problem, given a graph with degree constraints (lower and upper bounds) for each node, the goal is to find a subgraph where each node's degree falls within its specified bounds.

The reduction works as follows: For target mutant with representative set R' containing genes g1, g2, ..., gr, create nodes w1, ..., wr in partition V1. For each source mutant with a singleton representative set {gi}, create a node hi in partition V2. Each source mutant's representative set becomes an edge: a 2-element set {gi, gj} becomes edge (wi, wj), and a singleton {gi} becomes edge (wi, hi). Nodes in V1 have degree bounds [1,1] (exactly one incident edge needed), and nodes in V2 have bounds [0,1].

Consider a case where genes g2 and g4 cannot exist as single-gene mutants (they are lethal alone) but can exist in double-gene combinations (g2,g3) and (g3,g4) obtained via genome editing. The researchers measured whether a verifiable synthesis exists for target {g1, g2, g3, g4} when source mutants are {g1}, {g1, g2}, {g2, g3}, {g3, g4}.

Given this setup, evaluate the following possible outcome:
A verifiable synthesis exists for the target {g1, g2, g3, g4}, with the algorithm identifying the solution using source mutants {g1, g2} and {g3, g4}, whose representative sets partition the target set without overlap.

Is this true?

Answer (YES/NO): NO